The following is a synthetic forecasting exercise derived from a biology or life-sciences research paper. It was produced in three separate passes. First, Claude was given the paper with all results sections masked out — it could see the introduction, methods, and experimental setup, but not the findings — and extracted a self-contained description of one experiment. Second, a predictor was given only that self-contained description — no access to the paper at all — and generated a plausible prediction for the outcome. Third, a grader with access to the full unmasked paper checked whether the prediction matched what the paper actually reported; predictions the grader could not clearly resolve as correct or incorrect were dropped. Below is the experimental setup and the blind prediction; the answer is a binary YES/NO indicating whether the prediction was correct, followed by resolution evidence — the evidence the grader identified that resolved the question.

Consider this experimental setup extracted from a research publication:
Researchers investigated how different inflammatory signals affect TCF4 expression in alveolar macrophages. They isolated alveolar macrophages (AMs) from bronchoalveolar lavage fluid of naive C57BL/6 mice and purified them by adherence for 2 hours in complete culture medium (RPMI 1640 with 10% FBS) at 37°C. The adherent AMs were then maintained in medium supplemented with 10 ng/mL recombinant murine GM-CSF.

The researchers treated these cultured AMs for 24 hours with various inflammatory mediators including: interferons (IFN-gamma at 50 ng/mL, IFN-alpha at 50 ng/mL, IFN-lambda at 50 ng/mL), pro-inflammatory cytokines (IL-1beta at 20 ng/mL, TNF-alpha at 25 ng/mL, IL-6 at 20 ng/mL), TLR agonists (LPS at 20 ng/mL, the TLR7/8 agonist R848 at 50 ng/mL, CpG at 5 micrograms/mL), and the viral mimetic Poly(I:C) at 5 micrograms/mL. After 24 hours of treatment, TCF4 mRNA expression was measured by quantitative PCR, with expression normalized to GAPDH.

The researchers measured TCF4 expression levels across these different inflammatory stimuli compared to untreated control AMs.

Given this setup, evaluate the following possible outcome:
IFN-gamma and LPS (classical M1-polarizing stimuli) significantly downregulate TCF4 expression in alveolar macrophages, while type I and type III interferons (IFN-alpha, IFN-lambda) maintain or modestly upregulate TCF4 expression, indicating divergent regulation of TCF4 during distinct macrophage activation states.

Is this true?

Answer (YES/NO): NO